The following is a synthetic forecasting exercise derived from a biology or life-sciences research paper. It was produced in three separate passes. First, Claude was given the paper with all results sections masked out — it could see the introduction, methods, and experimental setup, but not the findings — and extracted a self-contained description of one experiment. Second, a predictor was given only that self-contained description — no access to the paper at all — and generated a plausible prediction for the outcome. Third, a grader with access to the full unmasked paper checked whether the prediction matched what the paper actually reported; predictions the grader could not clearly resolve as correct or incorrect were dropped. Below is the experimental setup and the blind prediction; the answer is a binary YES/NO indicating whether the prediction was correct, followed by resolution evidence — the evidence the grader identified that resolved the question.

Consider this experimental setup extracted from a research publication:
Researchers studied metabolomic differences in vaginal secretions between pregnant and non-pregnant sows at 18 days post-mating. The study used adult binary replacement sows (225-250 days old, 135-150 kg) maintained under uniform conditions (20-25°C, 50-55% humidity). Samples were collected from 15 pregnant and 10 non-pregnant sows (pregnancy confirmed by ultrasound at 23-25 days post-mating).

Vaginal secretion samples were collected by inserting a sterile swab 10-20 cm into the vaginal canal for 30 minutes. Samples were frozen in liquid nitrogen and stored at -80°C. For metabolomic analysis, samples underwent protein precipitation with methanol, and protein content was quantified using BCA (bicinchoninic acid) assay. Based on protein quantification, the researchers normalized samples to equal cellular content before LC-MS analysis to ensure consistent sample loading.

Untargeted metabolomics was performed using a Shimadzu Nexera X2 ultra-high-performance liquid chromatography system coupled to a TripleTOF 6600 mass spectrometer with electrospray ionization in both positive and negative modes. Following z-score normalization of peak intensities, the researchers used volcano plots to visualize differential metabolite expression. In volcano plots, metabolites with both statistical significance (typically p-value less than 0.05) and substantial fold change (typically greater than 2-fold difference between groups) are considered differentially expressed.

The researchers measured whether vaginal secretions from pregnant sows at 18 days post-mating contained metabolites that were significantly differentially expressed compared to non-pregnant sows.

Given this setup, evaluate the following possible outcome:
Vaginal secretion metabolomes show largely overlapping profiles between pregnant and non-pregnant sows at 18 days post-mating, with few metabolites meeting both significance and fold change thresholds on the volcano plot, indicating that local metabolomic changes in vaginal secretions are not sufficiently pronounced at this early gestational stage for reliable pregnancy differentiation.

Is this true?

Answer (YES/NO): NO